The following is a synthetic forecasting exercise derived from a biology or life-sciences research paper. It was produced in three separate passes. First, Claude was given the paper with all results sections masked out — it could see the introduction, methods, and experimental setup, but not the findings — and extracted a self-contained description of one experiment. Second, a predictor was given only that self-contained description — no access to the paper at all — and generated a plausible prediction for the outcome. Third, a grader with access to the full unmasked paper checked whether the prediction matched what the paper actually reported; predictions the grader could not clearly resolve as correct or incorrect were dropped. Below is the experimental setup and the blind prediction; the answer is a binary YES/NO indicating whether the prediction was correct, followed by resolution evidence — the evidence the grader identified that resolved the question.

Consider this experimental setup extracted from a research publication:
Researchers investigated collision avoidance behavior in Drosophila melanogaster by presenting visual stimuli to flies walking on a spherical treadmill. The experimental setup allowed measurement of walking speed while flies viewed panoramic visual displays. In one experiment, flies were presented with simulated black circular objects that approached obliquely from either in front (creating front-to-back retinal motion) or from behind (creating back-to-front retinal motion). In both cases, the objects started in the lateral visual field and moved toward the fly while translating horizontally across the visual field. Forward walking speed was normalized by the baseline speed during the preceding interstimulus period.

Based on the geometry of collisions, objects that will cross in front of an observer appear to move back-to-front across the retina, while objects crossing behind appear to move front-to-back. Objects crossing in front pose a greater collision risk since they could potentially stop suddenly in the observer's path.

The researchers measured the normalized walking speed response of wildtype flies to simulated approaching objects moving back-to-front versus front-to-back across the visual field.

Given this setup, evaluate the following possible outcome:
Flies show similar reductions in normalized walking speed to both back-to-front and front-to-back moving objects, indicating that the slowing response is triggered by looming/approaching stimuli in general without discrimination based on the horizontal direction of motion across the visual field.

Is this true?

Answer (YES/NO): NO